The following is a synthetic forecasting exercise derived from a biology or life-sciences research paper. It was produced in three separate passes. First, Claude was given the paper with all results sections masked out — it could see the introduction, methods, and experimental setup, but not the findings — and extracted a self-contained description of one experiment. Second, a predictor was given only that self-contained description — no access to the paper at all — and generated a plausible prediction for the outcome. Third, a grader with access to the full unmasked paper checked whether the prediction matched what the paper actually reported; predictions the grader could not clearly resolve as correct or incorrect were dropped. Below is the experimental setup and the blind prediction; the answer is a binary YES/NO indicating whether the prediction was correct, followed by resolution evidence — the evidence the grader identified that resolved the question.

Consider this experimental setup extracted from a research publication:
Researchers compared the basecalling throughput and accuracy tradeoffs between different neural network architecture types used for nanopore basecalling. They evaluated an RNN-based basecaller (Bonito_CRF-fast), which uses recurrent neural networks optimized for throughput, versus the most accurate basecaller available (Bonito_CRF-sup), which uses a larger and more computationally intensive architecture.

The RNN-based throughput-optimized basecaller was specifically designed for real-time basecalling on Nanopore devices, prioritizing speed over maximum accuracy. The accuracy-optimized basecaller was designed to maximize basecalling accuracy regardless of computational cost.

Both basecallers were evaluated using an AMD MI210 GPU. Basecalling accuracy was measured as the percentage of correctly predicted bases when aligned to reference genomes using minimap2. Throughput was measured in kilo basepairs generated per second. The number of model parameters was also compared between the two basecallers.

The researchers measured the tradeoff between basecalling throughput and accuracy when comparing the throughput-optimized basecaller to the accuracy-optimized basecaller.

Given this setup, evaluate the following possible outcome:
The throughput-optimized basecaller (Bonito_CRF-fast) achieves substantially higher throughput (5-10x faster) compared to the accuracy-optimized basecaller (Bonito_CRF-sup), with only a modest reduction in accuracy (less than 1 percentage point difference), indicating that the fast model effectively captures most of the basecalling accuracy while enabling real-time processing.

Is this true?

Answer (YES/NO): NO